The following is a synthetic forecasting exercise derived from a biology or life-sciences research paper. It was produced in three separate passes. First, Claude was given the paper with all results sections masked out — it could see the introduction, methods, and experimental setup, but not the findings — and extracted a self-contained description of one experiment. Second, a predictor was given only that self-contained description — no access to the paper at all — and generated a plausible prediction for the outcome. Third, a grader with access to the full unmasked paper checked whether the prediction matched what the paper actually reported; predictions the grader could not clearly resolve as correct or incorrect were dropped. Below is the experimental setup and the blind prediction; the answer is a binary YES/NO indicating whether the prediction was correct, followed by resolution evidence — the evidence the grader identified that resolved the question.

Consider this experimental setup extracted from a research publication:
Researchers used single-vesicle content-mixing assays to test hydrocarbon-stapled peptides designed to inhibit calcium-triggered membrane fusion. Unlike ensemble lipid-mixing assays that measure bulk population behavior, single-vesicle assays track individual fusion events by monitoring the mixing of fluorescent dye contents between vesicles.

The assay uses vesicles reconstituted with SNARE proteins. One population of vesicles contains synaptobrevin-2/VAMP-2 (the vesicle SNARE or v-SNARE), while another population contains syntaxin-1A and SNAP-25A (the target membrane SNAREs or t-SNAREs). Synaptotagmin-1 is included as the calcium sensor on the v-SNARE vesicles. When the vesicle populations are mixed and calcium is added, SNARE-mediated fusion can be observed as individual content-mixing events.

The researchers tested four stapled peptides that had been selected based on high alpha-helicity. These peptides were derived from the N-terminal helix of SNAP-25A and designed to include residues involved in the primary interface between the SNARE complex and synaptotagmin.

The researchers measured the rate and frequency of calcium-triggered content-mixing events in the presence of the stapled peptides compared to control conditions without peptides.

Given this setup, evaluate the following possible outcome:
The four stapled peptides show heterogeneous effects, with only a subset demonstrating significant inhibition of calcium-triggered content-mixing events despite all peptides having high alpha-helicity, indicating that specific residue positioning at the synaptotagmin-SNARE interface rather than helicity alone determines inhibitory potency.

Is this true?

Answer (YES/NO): NO